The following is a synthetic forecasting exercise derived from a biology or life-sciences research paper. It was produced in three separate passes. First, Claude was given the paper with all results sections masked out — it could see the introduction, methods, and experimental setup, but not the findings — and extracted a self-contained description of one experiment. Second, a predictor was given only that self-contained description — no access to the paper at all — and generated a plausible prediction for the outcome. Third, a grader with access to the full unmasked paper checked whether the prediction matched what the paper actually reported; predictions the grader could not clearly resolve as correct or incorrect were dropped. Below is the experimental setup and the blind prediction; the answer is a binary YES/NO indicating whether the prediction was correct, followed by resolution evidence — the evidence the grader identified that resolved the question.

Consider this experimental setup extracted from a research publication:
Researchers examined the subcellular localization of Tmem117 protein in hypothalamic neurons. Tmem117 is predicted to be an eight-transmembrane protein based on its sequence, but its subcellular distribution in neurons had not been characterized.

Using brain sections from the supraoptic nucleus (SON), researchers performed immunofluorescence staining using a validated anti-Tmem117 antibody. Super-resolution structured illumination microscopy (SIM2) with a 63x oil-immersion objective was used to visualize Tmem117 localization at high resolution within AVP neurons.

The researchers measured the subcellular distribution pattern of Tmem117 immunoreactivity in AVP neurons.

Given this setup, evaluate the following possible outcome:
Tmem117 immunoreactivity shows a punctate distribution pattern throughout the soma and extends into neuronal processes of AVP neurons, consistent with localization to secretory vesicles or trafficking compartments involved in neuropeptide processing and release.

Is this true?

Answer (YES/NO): YES